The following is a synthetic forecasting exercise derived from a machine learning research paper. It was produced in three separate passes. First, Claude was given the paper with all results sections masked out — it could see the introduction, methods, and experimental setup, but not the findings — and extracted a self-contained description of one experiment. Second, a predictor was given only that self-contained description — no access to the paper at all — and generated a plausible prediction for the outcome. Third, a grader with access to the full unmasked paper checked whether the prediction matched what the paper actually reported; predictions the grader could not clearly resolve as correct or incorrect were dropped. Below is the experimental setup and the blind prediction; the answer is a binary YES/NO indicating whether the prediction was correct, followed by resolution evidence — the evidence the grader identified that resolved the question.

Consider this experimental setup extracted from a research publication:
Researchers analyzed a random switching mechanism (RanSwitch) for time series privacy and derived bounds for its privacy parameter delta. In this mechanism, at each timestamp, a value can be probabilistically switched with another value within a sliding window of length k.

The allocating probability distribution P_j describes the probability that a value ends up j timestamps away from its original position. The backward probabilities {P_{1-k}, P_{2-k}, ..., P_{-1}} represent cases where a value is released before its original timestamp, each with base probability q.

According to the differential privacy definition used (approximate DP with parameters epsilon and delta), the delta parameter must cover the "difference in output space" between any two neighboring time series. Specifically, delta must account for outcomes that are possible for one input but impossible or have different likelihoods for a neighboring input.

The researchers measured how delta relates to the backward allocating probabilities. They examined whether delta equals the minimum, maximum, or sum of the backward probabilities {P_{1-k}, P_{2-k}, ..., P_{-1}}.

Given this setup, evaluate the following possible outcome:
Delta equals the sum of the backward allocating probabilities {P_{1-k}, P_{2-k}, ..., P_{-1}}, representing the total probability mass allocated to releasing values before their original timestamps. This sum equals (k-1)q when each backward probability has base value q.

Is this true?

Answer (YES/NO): NO